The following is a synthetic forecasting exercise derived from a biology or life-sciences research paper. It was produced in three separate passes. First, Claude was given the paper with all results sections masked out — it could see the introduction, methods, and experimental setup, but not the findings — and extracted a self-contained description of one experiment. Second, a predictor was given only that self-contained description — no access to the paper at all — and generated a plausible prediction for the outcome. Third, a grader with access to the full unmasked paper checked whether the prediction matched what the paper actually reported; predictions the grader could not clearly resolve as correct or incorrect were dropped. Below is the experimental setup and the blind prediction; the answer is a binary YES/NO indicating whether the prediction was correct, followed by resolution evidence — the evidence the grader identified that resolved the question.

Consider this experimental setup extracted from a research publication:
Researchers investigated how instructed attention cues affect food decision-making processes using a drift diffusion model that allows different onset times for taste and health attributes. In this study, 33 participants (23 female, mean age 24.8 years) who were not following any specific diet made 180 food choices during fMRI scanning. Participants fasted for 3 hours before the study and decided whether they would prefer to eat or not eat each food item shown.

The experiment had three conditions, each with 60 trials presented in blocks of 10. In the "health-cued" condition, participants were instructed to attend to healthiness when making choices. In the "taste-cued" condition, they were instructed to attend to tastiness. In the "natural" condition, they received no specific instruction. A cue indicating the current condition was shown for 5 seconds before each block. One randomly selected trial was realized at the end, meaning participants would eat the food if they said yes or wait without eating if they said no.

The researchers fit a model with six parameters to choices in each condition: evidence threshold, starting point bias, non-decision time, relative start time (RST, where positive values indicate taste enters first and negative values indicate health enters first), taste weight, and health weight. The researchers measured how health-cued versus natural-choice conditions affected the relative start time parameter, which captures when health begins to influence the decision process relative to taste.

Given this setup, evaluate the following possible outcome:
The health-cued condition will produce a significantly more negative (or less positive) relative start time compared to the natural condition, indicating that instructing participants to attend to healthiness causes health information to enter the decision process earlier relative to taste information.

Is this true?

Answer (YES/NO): YES